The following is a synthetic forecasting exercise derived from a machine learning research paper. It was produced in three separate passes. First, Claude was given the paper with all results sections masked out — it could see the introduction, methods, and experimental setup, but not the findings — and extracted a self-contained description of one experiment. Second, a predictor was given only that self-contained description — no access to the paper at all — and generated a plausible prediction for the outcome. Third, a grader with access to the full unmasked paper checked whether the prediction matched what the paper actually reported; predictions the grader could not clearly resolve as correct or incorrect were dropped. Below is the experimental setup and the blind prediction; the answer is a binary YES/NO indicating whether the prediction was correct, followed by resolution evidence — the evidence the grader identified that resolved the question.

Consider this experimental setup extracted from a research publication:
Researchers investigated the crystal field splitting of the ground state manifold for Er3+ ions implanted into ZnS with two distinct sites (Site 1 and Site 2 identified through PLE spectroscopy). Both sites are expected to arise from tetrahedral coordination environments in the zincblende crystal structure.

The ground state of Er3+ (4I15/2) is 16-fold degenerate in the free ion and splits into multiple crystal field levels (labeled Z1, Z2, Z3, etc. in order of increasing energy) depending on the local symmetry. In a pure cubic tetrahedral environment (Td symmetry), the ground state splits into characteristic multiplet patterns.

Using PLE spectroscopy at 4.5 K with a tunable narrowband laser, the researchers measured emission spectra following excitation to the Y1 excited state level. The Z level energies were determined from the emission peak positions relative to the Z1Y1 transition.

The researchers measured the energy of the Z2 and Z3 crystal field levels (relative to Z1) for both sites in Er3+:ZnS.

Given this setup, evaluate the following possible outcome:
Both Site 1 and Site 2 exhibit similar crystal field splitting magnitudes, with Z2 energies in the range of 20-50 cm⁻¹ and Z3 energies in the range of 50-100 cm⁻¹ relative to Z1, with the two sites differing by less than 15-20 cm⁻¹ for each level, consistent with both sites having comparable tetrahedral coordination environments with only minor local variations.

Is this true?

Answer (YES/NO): NO